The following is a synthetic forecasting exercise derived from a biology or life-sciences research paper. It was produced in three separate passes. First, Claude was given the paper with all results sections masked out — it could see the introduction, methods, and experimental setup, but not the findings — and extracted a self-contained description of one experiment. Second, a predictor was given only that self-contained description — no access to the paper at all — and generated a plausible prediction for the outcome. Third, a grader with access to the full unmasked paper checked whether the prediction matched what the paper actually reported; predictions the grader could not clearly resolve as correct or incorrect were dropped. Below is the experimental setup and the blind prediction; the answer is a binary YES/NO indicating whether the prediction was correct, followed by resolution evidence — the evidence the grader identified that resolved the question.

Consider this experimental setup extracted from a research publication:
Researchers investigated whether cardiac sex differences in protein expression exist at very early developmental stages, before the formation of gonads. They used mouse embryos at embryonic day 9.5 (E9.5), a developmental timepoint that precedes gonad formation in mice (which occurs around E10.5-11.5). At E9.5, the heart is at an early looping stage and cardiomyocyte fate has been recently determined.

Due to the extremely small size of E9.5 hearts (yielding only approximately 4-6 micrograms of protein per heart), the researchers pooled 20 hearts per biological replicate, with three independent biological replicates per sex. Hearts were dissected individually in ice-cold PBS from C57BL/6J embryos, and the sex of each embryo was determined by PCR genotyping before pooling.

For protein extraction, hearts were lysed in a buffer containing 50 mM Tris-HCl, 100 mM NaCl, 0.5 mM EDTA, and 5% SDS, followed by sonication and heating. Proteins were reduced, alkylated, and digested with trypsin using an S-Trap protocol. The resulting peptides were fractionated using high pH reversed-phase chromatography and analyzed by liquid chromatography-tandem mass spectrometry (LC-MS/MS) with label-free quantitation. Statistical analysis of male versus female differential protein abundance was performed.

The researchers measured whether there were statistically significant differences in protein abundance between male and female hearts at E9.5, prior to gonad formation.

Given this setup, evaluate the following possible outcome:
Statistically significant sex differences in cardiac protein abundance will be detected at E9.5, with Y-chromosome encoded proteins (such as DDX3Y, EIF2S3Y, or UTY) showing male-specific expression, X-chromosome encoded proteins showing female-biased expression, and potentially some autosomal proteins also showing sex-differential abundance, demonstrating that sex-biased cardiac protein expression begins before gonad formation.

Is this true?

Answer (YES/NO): NO